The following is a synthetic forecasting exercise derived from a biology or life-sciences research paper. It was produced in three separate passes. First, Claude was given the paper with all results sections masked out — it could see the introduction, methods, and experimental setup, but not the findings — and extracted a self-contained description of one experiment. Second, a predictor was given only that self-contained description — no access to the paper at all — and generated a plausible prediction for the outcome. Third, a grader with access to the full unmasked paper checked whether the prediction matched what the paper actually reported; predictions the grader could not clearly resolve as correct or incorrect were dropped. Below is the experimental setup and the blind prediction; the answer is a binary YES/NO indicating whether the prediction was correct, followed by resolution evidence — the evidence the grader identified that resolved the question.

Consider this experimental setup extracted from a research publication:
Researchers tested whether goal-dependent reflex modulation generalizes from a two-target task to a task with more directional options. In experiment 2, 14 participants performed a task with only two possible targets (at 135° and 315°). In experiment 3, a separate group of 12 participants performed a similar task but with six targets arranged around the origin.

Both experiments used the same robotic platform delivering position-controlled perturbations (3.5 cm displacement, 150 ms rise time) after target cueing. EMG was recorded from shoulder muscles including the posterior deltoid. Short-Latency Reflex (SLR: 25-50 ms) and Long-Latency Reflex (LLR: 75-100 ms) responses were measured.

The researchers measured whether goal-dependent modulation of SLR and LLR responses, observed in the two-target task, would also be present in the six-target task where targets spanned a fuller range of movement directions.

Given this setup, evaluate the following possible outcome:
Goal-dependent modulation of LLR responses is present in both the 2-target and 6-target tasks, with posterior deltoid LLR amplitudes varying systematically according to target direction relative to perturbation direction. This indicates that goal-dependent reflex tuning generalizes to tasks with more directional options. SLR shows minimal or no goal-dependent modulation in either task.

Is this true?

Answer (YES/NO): NO